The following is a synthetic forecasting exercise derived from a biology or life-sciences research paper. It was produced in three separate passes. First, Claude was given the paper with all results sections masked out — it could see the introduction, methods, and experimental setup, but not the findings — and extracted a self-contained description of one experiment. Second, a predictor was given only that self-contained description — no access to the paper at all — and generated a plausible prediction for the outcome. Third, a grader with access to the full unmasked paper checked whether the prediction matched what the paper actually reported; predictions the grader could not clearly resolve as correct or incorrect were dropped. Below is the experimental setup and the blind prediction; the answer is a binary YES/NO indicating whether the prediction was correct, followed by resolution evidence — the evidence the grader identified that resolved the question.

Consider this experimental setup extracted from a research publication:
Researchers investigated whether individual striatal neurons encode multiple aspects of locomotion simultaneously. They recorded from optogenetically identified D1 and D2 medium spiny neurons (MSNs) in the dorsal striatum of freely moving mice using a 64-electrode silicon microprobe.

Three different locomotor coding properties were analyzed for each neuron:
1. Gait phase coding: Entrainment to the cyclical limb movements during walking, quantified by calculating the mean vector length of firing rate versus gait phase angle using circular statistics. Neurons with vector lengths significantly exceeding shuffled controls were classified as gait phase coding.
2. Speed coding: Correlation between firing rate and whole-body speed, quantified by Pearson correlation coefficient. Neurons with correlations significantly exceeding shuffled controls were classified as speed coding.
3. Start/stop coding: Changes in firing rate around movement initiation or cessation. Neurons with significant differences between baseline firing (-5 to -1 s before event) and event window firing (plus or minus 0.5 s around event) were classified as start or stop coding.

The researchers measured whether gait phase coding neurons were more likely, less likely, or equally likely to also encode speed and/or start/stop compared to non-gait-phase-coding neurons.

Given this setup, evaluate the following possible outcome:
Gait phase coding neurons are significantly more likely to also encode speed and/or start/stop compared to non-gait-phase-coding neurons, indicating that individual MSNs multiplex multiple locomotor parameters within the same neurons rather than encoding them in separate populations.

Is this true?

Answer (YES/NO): NO